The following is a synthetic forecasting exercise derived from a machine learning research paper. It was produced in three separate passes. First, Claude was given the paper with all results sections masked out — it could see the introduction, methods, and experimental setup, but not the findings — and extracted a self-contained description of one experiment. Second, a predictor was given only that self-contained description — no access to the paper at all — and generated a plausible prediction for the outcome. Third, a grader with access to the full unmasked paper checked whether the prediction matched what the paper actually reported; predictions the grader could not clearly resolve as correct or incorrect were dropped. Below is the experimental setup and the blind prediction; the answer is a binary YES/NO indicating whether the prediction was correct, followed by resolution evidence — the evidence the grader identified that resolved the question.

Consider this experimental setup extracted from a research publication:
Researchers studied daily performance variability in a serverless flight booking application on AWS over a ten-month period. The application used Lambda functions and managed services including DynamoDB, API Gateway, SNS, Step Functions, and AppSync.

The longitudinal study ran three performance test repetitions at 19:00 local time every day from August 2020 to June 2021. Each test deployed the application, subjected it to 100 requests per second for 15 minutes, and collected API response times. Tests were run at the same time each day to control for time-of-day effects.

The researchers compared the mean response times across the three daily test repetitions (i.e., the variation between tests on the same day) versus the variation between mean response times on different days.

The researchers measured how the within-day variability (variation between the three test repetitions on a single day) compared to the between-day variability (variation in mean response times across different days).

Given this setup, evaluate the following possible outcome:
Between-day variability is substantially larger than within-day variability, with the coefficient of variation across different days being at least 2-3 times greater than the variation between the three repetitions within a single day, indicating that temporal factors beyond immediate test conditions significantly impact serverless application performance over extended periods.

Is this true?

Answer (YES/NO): NO